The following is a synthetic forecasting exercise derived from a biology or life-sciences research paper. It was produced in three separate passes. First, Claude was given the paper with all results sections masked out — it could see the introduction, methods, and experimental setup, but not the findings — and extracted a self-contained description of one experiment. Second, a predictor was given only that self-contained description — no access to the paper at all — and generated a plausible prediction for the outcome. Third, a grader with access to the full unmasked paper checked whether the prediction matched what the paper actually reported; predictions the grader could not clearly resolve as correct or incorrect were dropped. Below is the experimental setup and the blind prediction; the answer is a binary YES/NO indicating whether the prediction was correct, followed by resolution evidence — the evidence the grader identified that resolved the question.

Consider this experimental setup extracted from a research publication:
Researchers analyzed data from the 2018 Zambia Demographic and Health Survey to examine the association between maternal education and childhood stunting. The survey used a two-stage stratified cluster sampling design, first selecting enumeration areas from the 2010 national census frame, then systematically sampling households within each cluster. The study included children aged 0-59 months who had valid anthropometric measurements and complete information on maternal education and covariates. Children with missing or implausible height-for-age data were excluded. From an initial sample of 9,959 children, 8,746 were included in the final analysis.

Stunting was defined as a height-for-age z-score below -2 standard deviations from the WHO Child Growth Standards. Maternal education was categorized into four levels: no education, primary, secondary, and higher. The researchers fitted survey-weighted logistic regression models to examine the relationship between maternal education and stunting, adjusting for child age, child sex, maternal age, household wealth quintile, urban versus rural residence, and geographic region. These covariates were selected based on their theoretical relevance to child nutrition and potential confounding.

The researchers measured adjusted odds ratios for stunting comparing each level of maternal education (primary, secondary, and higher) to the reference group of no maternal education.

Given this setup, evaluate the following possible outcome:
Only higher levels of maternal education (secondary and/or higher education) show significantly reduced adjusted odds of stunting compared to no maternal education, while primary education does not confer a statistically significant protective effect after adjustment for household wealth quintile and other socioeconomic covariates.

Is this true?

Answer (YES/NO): NO